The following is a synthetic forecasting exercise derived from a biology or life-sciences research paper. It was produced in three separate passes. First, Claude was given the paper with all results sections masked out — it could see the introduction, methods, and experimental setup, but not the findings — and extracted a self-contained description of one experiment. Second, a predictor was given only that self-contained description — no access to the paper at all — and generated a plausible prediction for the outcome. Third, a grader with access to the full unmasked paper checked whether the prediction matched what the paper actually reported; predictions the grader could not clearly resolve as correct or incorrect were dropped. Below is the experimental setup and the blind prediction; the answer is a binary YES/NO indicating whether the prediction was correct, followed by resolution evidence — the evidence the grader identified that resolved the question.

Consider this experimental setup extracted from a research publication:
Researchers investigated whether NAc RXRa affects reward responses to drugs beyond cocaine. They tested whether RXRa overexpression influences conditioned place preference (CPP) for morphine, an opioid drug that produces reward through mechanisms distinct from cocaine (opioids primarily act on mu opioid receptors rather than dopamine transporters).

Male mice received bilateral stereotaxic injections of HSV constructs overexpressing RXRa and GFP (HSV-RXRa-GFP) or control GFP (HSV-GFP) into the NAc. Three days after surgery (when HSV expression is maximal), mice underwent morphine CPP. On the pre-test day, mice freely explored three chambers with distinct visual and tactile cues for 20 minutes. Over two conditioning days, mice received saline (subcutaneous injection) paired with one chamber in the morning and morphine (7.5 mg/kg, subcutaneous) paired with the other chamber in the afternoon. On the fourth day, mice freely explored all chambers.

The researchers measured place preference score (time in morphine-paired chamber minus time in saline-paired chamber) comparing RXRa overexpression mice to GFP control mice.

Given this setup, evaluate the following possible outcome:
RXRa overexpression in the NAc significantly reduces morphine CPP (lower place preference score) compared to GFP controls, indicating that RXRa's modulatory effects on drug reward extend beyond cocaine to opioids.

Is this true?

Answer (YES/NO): NO